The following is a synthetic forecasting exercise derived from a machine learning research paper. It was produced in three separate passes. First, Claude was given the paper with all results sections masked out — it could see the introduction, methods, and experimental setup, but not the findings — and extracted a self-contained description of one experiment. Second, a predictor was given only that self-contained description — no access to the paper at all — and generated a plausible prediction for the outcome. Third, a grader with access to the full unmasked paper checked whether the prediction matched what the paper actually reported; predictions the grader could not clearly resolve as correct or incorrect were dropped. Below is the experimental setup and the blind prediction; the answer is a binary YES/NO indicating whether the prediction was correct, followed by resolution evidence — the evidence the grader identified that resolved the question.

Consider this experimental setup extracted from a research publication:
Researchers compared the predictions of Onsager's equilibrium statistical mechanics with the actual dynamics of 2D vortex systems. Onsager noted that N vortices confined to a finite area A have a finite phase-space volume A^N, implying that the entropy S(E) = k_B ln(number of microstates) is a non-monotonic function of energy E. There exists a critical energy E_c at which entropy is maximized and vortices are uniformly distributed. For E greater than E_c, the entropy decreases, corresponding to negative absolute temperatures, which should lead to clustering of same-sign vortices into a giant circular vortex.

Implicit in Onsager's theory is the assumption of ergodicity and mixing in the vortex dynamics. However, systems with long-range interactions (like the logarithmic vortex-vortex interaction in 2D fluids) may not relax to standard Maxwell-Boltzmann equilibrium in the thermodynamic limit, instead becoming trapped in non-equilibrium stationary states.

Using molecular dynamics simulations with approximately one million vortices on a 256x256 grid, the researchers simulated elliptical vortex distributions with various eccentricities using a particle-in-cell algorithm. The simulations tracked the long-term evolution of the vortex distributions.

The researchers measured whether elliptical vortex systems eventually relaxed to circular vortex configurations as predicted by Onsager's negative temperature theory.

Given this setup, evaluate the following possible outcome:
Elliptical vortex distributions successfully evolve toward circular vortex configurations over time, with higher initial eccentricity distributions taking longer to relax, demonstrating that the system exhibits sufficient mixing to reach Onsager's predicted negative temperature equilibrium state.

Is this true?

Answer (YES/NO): NO